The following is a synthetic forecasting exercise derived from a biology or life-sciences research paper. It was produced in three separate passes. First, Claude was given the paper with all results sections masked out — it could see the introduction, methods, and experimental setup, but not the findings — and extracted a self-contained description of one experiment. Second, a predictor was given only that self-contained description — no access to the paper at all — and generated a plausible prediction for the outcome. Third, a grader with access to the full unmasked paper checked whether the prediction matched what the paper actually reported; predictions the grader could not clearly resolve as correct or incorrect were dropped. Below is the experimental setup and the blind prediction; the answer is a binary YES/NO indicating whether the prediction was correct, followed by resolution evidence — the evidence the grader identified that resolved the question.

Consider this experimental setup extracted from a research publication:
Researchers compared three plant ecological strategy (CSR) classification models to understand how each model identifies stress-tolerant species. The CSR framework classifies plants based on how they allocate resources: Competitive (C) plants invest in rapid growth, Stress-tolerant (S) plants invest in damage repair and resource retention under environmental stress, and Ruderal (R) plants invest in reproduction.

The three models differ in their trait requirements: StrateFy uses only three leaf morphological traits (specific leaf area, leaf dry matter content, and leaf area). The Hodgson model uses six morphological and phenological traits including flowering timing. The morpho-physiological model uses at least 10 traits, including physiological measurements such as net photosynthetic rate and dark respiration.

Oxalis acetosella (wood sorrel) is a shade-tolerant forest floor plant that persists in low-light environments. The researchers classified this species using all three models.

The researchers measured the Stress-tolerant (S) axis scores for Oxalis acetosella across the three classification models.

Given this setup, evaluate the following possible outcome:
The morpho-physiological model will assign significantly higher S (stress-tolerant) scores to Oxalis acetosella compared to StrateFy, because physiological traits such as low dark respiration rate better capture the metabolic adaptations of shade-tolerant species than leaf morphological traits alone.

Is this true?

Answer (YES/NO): YES